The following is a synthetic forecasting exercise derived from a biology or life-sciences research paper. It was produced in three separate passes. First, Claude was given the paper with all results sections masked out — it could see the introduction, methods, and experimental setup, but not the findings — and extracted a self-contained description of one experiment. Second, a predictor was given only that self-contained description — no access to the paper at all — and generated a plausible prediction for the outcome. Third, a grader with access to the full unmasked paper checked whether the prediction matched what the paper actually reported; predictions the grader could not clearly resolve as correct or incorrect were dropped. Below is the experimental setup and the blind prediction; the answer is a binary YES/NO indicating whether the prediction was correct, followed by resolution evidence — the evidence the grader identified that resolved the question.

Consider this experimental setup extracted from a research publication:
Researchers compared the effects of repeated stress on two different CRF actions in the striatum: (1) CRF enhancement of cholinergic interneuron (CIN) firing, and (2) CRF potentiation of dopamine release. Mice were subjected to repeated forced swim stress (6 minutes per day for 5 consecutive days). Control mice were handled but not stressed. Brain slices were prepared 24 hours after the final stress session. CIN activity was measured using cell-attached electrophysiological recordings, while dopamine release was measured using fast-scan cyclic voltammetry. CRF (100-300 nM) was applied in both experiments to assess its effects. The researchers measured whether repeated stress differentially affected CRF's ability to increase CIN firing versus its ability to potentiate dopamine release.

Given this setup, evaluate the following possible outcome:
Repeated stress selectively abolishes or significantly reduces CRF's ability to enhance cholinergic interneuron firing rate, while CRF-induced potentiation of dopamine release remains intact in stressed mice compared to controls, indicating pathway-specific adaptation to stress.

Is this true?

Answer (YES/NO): NO